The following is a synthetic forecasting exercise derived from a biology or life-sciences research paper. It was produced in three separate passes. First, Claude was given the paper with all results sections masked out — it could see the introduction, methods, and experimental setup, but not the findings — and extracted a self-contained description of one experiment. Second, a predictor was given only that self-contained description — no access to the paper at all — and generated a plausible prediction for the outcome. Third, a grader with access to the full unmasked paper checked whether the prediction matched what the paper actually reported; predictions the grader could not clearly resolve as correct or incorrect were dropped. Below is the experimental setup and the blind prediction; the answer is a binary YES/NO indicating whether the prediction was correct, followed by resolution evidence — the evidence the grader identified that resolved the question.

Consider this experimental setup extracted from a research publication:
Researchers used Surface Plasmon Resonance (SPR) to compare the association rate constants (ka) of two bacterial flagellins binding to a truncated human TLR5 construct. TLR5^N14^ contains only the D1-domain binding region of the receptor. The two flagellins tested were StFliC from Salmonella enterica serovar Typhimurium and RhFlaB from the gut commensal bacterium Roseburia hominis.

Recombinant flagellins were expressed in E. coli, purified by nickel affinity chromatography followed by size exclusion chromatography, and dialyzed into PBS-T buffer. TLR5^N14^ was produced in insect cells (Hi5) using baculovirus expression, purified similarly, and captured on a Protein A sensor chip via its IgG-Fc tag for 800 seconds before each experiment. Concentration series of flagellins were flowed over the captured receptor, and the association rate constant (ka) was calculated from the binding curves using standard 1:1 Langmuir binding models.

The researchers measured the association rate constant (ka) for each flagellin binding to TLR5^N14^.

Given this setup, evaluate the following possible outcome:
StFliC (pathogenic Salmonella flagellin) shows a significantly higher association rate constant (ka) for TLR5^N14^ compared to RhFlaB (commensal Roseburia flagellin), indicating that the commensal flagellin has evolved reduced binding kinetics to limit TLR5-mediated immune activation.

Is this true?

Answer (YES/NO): NO